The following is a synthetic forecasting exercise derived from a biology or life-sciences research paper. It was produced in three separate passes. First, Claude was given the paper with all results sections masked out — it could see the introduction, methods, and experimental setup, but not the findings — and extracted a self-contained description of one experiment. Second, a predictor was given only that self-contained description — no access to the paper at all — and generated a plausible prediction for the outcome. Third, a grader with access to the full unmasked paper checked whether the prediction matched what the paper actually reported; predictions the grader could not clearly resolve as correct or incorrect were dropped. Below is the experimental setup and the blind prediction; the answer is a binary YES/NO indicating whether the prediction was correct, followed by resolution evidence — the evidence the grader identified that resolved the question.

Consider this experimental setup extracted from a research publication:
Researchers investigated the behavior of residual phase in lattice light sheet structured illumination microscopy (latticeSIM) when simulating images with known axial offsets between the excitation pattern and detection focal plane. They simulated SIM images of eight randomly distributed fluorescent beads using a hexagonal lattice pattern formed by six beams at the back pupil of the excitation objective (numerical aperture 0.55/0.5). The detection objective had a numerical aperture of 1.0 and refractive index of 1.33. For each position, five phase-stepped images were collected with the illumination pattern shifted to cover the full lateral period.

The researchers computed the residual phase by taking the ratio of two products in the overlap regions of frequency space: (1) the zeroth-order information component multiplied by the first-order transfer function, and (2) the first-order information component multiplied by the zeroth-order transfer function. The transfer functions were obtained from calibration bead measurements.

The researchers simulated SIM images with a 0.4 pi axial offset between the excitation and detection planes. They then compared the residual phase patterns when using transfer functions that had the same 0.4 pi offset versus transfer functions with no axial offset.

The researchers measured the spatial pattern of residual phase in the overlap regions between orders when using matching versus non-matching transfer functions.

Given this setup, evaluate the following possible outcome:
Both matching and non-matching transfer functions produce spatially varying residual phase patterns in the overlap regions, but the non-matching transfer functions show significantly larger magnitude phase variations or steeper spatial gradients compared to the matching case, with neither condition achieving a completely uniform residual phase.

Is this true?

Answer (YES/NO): NO